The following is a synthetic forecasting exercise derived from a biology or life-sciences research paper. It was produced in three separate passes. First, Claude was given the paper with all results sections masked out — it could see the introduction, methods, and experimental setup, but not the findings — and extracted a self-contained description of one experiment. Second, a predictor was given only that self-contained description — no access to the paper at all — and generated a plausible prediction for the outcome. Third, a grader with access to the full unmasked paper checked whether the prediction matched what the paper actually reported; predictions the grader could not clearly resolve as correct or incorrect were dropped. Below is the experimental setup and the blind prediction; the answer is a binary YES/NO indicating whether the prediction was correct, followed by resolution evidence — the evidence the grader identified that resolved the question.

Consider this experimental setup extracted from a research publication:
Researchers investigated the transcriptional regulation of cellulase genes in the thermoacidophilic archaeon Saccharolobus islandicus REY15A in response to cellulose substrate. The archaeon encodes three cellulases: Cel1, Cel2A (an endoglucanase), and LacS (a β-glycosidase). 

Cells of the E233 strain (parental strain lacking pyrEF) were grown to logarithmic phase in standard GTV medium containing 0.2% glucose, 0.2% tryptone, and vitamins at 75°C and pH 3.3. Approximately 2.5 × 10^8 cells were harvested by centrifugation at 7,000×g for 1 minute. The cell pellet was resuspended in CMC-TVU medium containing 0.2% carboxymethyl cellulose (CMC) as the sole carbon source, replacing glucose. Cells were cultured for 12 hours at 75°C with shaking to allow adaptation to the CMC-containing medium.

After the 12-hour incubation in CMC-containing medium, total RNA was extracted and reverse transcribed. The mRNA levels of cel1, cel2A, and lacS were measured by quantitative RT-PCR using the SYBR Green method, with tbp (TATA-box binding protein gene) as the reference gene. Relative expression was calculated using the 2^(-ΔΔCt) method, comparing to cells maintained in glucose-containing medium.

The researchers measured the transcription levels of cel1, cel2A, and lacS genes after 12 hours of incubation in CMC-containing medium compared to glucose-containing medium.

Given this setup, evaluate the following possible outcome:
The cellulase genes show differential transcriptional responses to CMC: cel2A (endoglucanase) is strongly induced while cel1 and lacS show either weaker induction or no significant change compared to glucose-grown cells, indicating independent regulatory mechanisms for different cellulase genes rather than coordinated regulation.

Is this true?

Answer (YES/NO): NO